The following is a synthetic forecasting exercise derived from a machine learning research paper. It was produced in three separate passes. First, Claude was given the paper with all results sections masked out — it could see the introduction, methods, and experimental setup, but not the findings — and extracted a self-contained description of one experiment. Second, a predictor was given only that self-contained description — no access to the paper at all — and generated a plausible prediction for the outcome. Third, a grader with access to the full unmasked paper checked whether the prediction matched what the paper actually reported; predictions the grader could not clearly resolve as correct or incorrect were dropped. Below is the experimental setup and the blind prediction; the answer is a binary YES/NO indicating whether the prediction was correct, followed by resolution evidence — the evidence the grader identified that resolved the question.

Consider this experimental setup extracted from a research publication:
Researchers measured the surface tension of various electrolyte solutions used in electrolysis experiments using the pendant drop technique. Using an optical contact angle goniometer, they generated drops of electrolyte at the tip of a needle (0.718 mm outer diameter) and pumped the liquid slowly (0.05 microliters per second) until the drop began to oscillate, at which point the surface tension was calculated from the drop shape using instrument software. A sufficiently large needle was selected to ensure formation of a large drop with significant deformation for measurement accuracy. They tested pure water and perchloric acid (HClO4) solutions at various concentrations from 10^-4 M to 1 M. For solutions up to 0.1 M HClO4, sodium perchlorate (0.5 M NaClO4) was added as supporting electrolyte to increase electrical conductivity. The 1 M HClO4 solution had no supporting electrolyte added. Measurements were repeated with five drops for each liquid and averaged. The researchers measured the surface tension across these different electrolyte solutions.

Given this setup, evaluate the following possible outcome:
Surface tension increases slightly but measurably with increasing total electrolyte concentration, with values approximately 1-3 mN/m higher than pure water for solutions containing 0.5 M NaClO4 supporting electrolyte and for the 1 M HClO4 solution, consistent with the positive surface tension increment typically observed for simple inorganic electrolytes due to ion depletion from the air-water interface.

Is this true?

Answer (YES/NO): NO